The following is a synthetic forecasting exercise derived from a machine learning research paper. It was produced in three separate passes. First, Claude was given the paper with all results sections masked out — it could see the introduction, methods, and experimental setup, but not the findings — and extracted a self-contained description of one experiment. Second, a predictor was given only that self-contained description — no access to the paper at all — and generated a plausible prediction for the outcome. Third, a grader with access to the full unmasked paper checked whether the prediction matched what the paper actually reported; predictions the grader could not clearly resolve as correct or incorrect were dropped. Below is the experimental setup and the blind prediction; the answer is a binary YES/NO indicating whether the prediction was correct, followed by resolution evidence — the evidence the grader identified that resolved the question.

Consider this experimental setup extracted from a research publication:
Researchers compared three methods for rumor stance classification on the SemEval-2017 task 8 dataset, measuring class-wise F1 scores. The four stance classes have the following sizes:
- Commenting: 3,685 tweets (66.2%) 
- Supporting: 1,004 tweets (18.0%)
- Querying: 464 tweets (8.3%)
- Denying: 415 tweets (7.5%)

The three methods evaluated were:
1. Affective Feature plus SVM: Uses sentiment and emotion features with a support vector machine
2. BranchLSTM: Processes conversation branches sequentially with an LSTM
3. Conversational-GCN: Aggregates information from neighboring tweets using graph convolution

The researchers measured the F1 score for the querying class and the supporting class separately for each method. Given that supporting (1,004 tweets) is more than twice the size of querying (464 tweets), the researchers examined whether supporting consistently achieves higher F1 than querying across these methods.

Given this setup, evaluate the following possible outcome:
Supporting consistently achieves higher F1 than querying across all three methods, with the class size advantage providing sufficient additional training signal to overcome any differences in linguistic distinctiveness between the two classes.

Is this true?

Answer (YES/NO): NO